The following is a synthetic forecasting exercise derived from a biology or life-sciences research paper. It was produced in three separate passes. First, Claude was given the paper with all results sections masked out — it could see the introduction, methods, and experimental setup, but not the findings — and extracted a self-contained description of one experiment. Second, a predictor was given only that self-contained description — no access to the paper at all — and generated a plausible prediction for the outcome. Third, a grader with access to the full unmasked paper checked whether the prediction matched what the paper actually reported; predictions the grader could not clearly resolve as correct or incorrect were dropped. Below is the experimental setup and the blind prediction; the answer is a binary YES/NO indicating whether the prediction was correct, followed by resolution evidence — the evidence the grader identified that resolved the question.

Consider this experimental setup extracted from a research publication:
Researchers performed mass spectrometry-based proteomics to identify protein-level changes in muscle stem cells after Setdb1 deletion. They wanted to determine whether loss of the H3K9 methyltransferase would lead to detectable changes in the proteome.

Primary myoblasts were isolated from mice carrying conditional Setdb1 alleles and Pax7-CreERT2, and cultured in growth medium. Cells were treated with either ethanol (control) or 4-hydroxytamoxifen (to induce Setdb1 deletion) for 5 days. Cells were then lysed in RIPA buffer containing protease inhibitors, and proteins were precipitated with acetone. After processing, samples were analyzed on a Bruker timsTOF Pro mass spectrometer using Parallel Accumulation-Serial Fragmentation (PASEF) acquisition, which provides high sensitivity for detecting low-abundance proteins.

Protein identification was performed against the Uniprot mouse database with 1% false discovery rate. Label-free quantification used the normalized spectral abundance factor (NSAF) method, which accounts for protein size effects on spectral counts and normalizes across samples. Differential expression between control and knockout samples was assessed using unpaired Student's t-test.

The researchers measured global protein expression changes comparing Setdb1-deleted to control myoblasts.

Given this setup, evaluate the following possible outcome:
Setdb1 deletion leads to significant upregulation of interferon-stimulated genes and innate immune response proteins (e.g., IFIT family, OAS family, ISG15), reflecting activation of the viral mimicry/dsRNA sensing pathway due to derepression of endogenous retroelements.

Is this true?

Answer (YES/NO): YES